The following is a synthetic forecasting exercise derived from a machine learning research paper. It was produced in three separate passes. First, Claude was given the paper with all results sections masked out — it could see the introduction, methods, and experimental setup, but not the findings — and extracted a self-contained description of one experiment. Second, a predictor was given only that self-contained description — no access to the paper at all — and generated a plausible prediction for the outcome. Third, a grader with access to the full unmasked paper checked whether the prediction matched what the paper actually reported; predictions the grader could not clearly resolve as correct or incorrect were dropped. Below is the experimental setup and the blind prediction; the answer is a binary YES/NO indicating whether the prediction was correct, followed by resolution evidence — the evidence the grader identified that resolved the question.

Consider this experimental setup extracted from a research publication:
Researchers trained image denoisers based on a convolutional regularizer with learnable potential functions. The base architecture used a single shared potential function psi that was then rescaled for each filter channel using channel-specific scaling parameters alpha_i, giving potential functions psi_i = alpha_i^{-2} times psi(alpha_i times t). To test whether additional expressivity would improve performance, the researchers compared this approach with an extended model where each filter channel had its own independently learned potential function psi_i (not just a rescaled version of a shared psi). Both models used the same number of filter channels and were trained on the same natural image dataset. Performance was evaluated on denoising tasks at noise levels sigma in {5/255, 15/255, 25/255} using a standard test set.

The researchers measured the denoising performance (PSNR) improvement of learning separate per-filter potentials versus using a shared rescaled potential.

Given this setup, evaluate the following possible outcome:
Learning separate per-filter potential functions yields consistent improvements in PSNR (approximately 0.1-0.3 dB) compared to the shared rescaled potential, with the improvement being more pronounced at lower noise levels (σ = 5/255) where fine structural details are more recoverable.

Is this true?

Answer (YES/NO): NO